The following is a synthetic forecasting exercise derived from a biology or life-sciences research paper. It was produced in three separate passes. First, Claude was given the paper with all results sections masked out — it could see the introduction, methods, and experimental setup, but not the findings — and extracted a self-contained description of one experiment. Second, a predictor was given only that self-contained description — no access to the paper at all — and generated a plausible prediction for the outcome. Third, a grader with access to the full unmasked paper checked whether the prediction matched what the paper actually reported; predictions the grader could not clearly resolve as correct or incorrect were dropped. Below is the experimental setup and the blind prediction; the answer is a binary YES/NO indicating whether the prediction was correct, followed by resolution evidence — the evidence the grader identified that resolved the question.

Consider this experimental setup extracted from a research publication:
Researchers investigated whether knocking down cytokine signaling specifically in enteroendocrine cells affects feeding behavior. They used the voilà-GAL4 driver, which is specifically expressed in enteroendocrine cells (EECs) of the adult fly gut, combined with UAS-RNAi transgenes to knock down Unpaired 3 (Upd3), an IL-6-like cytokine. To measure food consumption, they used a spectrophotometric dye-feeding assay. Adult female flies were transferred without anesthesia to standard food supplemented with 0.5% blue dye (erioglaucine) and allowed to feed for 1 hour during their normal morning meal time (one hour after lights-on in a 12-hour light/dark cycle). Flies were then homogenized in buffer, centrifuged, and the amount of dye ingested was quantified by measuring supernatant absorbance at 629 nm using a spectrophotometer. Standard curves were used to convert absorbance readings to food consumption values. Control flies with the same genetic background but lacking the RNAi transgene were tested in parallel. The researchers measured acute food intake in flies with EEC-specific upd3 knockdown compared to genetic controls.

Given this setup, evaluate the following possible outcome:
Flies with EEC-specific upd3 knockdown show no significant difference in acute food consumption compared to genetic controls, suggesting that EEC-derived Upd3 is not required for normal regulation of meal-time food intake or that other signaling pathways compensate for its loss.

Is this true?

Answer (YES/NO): YES